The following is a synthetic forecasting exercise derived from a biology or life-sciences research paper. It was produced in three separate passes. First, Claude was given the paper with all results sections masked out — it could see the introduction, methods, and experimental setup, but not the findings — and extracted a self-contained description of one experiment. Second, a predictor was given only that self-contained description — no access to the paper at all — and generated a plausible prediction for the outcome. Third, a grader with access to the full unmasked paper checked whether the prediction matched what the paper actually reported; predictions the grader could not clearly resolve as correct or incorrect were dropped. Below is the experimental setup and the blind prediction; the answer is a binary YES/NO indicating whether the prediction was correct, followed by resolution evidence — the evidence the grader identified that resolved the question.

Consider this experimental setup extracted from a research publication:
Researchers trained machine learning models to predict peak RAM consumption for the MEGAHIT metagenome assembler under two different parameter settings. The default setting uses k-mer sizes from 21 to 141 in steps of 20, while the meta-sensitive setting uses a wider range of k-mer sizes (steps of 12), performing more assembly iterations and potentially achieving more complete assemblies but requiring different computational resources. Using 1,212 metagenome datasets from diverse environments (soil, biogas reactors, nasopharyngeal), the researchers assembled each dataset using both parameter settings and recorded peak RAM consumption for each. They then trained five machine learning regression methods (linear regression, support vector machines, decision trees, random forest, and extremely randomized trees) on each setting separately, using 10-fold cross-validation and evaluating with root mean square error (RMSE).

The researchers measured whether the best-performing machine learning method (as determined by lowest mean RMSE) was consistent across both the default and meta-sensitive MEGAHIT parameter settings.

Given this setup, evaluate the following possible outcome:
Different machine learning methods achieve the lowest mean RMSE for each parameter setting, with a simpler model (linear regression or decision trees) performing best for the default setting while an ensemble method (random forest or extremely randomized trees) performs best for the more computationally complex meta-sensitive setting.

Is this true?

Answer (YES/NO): NO